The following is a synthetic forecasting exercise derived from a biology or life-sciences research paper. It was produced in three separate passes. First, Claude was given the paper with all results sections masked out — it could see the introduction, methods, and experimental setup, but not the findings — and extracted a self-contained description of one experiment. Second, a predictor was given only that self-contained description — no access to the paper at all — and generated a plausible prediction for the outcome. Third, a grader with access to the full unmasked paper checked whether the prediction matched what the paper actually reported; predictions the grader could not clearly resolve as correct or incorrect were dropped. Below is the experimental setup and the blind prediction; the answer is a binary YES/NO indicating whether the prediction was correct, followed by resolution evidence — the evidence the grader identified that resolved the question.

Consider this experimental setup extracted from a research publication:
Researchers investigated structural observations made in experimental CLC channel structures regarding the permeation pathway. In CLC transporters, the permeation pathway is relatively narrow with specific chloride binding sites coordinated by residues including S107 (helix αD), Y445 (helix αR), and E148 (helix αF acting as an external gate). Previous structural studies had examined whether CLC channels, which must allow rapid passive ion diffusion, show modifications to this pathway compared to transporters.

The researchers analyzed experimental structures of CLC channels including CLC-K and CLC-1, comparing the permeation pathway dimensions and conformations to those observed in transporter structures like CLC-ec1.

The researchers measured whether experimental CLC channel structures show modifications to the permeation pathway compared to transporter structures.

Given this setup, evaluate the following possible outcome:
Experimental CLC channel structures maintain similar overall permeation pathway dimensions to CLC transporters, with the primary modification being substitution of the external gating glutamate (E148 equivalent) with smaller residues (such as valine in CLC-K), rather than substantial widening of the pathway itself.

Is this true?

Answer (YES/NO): NO